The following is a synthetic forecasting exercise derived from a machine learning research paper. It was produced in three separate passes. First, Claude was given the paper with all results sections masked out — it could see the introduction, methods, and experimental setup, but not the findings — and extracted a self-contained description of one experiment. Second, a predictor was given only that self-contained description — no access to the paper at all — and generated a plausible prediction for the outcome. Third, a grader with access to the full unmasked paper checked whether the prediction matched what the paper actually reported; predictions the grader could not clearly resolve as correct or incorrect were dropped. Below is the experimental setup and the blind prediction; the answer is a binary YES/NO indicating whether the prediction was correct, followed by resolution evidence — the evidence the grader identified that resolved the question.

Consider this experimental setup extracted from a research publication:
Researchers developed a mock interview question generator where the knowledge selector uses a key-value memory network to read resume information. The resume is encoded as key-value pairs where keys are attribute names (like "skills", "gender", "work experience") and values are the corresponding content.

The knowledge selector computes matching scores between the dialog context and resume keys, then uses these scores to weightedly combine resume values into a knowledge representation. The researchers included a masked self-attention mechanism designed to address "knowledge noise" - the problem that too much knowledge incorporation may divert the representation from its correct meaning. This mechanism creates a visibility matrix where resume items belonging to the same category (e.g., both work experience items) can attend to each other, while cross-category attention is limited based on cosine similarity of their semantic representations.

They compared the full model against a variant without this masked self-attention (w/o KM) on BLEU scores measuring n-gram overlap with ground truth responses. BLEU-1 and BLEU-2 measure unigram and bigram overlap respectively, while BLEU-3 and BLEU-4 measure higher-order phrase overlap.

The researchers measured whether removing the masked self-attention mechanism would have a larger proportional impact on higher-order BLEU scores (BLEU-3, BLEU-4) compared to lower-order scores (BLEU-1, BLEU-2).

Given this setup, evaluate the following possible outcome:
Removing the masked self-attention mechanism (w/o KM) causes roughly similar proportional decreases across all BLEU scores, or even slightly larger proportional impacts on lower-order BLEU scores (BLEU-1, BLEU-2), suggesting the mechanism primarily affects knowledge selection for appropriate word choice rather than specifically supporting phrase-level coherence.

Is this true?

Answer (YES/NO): NO